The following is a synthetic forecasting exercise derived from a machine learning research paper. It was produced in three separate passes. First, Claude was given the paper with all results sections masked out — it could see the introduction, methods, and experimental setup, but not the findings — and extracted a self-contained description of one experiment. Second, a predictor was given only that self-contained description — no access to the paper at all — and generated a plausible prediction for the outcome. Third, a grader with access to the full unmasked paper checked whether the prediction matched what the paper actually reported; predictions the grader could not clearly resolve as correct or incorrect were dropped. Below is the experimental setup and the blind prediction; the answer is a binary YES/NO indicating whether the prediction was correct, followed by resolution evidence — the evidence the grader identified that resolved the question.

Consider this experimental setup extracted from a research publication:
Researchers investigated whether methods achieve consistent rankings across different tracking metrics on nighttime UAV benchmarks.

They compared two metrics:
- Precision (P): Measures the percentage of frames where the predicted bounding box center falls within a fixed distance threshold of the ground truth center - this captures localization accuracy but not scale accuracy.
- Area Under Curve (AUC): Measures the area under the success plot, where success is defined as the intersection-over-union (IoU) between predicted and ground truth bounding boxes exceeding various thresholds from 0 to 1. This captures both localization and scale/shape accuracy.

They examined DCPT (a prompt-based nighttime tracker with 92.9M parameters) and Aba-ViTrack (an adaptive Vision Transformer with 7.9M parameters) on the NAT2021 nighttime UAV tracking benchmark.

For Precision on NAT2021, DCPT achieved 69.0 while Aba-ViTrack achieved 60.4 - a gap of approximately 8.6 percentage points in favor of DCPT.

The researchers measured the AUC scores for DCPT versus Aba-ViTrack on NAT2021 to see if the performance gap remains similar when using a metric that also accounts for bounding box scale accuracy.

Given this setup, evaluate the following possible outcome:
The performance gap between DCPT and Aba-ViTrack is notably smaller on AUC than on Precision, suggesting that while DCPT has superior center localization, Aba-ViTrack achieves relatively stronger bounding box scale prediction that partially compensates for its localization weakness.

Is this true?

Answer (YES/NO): YES